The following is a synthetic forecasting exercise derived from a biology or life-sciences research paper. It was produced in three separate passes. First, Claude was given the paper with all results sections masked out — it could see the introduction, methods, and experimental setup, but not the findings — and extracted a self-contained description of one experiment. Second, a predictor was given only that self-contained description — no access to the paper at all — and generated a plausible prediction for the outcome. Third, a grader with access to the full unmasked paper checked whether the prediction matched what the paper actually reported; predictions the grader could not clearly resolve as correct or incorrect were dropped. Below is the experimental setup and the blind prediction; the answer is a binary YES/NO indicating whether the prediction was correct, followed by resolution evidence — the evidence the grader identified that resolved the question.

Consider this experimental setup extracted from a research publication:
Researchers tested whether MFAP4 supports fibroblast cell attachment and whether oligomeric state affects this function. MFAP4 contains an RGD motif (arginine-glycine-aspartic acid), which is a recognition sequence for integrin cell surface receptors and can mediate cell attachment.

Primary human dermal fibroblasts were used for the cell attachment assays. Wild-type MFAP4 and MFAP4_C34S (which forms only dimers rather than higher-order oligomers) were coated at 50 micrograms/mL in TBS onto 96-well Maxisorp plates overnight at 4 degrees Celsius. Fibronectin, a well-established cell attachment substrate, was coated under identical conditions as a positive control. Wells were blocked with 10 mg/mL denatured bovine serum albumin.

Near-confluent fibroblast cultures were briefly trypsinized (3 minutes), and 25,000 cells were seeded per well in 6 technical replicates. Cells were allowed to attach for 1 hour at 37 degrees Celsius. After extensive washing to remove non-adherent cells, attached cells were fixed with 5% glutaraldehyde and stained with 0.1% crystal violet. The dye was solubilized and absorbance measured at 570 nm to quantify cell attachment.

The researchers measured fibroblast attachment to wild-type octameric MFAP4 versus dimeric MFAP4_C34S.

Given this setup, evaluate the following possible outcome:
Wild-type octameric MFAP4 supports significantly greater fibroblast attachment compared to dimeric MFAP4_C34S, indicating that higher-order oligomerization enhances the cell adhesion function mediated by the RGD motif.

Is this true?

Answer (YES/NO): NO